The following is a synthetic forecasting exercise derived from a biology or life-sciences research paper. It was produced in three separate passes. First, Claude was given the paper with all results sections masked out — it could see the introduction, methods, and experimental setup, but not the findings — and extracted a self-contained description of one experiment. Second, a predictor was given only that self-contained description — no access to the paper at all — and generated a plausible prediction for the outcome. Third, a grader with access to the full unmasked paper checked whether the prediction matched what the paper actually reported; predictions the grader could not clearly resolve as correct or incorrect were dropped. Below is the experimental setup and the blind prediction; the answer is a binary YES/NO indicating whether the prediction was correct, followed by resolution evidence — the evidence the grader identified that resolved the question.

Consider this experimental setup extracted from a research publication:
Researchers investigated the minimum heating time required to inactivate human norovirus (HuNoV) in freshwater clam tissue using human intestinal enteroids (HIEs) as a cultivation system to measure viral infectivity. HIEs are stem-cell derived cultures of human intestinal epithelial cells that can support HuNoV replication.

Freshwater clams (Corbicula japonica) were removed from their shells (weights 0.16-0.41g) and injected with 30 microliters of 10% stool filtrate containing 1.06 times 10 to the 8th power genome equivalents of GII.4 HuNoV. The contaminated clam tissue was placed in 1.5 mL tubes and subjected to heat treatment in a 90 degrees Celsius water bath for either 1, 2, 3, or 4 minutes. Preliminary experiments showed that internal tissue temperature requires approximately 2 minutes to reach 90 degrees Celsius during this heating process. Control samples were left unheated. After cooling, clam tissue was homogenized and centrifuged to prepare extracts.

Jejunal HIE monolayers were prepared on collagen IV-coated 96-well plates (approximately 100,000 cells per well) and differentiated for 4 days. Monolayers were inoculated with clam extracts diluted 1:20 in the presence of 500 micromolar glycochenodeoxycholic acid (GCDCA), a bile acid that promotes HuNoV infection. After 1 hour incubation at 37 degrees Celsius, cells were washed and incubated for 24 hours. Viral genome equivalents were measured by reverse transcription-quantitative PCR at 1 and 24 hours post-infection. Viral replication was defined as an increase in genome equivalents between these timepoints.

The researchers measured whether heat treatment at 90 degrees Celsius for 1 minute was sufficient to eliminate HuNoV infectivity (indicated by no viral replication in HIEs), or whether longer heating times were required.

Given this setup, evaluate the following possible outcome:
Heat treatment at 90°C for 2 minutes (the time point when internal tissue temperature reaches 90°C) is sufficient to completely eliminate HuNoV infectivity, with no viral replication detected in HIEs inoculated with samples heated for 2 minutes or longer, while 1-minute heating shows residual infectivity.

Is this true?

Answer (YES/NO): NO